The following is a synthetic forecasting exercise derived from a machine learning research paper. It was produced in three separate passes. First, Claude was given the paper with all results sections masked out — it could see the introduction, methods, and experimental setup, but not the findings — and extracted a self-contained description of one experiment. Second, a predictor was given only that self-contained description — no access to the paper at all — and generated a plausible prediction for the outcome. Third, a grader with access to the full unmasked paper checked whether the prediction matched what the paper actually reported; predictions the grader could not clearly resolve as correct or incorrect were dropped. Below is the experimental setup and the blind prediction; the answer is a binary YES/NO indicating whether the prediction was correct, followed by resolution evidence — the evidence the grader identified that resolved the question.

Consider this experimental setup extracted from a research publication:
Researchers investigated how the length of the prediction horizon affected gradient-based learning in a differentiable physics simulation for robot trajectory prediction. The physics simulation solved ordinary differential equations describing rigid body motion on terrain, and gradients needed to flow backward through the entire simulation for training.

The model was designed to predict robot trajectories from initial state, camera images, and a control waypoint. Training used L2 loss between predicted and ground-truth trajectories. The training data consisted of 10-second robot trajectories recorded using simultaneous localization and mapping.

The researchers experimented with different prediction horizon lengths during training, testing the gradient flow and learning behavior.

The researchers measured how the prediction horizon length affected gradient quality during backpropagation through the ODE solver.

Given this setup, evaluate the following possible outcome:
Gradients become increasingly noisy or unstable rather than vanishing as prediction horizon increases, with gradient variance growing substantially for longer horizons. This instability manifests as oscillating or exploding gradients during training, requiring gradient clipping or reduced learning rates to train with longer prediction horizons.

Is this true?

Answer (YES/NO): NO